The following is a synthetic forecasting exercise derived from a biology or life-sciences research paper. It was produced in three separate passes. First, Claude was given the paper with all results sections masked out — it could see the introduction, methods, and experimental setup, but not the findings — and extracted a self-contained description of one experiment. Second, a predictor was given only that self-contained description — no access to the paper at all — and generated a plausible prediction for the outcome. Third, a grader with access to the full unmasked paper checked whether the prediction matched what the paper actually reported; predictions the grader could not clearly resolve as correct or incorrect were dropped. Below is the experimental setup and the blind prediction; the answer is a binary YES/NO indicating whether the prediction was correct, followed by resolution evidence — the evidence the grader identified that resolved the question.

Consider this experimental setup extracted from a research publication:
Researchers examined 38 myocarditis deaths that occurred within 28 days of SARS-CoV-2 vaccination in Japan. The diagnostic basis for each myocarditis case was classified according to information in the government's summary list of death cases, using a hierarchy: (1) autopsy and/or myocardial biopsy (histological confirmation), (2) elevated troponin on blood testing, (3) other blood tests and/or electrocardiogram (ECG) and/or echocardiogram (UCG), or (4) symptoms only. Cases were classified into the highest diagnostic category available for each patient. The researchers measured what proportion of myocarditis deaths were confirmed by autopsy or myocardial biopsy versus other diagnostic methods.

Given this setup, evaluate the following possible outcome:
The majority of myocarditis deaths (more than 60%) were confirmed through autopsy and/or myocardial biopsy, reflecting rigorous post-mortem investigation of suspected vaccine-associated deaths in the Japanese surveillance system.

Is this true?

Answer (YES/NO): NO